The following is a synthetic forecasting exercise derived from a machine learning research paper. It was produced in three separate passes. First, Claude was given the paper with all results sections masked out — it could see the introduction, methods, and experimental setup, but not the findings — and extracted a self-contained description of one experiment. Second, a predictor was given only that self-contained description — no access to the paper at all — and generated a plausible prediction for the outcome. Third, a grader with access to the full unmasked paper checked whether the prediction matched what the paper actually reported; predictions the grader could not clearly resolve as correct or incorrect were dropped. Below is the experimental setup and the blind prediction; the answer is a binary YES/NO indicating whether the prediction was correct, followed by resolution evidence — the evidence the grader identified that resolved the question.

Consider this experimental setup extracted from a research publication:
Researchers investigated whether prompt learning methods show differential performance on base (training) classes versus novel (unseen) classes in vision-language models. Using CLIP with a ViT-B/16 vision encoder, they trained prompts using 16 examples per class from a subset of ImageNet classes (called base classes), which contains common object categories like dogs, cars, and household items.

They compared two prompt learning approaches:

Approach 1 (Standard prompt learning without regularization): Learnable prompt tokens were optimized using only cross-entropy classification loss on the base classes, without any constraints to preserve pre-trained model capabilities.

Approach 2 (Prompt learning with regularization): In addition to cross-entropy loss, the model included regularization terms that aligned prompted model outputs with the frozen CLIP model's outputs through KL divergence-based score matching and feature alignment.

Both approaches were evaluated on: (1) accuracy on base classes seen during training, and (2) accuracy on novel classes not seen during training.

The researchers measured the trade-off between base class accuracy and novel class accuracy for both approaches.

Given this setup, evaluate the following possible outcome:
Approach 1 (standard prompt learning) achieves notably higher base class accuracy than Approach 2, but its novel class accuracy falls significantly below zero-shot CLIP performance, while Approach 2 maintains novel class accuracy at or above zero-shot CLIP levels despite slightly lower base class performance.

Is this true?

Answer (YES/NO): NO